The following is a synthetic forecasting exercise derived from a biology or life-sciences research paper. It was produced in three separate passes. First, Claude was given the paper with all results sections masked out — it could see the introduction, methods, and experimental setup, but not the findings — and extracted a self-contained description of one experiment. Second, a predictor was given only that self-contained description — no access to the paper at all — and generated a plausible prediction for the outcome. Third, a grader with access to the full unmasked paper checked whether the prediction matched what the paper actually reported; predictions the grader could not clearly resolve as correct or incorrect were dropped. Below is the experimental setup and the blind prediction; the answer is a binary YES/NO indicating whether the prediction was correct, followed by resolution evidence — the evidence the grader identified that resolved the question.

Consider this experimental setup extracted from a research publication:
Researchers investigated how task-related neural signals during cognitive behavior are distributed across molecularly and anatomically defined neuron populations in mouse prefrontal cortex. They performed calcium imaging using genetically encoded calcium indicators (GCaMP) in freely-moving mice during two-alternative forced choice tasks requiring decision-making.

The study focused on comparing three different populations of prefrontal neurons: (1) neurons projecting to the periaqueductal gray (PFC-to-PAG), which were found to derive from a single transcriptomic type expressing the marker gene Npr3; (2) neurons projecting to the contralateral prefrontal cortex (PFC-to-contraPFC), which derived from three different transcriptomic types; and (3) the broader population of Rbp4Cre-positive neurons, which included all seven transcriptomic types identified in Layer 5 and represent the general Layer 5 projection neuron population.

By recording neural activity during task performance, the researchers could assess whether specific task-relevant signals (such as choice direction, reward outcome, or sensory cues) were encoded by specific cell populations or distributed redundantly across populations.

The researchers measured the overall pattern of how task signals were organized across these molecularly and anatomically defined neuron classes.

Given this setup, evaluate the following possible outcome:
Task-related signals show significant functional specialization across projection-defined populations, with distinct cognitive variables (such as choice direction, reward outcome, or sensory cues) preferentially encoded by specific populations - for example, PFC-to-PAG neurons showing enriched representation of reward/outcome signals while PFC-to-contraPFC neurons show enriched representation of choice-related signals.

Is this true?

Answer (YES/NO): NO